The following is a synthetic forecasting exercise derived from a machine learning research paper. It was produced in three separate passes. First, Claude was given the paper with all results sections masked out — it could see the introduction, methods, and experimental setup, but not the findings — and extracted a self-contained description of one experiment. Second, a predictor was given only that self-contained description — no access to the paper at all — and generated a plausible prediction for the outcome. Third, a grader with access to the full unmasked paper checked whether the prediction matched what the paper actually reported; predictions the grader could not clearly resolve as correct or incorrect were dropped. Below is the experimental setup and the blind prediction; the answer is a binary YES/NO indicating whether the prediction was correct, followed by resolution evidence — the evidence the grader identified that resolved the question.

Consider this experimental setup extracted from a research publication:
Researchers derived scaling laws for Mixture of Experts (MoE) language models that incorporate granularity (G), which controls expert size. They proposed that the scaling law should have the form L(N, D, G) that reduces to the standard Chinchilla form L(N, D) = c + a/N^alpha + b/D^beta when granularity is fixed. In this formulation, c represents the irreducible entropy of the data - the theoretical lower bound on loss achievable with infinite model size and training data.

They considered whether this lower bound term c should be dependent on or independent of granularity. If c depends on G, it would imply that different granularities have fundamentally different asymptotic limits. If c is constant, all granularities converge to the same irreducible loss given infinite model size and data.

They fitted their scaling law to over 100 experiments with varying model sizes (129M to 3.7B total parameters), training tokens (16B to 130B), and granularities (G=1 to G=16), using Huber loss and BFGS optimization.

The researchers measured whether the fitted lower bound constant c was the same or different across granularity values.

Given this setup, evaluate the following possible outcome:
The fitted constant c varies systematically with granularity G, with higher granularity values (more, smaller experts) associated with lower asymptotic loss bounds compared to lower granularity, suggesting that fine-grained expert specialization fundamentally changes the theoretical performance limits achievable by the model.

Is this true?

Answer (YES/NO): NO